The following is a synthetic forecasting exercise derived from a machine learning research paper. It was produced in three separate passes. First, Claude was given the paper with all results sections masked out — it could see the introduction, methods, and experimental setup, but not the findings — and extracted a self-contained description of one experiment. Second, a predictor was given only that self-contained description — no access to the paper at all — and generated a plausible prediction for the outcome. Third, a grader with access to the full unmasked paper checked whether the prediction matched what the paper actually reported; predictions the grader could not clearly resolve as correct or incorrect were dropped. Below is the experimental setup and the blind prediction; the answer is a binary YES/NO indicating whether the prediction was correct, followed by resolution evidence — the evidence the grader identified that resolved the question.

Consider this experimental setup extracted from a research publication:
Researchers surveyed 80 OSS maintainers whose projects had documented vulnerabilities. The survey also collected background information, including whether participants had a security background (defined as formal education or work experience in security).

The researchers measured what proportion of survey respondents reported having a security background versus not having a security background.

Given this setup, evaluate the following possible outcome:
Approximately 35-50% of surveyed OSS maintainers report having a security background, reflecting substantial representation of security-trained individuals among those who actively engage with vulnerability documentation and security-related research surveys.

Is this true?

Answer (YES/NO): YES